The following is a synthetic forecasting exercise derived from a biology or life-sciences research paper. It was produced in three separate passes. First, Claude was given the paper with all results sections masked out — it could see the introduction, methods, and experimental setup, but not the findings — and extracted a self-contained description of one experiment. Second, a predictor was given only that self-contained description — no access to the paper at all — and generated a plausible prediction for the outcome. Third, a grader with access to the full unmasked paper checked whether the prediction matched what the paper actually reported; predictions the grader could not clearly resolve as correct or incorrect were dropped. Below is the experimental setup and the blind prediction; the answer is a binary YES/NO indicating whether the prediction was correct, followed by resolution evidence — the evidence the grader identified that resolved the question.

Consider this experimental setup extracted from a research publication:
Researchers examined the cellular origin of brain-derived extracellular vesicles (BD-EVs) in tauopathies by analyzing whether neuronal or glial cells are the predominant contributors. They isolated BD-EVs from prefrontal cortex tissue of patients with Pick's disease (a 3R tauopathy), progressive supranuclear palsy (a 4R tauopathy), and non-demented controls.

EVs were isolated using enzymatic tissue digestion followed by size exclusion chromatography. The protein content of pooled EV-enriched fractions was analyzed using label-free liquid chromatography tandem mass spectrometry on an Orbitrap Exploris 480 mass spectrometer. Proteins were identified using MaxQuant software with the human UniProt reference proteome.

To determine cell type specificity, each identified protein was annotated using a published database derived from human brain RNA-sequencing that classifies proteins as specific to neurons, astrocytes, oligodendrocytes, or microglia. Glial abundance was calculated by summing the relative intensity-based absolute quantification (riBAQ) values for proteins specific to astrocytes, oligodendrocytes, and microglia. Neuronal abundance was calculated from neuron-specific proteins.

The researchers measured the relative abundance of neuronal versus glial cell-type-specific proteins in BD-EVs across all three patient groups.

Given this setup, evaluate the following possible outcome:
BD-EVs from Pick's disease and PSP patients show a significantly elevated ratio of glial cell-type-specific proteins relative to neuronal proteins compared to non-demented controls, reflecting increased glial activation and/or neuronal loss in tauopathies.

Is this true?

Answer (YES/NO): YES